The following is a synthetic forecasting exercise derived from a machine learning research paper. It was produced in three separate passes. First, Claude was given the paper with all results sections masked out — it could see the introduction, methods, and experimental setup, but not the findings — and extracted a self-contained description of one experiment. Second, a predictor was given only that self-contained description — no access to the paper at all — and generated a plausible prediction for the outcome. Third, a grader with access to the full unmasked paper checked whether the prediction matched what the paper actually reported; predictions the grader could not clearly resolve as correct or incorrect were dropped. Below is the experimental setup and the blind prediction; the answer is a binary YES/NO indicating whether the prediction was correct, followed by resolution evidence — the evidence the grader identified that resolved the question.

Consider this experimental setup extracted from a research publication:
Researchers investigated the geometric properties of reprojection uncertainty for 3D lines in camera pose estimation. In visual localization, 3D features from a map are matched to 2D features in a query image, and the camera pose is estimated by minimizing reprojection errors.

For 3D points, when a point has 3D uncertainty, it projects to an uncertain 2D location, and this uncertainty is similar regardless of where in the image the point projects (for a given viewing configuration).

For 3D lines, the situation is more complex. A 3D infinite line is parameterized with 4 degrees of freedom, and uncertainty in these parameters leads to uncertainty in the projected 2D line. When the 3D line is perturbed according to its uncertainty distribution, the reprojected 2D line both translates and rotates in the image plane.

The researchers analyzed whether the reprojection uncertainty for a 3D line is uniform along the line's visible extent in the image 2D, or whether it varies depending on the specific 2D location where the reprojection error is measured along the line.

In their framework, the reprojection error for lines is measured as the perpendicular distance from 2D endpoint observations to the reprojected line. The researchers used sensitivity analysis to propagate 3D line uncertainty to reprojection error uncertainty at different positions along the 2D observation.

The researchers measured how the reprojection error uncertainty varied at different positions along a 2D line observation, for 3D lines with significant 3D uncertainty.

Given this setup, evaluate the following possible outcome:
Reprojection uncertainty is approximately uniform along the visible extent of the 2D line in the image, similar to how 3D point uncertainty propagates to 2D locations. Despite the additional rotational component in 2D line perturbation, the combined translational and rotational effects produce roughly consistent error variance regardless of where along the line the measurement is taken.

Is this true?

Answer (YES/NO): NO